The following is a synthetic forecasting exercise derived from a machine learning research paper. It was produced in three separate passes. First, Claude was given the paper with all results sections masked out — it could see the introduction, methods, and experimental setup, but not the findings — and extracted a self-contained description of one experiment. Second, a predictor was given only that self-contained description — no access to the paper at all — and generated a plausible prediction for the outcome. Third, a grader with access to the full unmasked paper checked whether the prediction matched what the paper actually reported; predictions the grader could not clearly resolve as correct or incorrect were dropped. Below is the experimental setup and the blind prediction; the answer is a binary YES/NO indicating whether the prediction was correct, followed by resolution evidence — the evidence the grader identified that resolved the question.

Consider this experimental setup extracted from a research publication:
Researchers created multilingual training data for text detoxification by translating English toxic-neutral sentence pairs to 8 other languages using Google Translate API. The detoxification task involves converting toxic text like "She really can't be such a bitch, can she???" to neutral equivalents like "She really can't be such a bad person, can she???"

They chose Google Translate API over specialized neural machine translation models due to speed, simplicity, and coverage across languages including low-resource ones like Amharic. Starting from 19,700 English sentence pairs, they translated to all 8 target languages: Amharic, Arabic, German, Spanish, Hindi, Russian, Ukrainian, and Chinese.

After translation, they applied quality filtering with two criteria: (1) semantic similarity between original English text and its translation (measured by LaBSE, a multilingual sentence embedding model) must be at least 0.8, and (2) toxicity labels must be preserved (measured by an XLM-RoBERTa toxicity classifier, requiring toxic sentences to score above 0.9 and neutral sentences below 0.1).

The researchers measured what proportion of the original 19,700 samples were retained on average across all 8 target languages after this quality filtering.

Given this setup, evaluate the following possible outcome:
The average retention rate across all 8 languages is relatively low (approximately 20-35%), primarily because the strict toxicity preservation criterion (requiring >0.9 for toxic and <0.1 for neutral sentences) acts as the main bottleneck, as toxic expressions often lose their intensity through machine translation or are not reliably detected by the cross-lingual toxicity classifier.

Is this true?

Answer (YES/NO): YES